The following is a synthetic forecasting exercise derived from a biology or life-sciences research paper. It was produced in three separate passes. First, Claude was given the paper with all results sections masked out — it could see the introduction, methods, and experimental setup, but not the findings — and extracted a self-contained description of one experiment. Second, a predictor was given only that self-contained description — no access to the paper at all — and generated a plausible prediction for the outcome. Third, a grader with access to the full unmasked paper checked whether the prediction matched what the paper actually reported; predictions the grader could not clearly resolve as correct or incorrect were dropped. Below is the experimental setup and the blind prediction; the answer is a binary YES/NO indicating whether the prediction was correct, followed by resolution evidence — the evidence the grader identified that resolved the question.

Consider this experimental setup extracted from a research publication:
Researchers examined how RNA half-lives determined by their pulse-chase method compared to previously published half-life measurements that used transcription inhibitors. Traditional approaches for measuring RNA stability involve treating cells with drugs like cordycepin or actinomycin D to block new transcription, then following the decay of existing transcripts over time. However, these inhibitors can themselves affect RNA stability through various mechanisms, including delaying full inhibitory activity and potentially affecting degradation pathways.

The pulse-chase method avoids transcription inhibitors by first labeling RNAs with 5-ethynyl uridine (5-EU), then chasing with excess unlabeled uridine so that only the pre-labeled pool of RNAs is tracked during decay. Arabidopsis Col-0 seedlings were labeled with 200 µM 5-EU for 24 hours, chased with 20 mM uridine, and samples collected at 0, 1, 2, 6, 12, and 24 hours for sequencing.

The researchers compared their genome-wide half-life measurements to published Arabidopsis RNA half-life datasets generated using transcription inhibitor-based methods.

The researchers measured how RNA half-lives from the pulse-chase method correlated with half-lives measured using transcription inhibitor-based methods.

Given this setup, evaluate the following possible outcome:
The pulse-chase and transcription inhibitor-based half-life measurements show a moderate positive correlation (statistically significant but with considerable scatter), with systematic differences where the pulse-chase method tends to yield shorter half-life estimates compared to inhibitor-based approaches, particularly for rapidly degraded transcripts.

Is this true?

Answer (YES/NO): NO